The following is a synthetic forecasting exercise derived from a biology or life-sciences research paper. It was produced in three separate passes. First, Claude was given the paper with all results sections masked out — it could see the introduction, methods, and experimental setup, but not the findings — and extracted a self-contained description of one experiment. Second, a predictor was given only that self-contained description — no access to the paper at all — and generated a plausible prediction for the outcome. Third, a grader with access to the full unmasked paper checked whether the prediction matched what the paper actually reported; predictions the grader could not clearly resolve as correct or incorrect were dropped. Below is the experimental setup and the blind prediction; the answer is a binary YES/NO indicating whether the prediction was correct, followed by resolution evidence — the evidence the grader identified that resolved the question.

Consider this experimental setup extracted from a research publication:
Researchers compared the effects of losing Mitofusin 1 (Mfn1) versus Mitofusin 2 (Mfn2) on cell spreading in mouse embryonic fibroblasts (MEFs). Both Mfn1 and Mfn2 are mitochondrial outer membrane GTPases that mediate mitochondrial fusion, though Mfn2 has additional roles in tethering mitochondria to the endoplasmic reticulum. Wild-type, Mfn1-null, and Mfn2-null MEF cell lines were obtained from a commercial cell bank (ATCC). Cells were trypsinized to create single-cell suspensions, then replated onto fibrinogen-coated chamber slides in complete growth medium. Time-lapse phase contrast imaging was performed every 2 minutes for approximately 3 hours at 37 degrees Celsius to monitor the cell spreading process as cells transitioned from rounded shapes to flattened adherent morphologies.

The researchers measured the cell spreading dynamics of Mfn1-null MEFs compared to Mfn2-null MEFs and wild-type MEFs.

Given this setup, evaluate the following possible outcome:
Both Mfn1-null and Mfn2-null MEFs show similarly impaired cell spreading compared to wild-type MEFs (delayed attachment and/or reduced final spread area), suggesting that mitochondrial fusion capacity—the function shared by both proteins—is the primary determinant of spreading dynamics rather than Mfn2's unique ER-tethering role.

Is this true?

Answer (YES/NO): NO